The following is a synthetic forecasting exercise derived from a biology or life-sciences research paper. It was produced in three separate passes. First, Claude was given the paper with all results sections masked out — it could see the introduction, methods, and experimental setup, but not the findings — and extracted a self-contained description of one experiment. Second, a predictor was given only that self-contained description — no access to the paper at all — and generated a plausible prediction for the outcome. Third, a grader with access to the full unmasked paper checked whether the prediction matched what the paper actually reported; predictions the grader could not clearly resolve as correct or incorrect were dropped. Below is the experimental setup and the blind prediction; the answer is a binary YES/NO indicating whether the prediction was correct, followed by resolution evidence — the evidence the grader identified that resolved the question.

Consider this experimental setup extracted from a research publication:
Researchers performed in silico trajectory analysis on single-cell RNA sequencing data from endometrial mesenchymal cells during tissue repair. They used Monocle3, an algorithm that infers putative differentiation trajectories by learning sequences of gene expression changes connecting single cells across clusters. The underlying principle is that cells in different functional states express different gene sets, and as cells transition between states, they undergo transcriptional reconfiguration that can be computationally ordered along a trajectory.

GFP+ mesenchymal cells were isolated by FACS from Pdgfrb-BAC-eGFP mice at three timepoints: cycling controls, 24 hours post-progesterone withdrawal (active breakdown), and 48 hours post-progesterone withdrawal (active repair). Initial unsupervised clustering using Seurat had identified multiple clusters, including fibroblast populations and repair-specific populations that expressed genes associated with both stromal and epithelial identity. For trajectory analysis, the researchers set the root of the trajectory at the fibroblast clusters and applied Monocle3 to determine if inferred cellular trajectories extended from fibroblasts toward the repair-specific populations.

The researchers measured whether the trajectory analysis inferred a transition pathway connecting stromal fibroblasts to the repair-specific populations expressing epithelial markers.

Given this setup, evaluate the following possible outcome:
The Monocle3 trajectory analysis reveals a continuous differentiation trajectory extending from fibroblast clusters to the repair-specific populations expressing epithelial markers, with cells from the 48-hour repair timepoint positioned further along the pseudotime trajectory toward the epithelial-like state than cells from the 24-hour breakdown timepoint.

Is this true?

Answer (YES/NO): NO